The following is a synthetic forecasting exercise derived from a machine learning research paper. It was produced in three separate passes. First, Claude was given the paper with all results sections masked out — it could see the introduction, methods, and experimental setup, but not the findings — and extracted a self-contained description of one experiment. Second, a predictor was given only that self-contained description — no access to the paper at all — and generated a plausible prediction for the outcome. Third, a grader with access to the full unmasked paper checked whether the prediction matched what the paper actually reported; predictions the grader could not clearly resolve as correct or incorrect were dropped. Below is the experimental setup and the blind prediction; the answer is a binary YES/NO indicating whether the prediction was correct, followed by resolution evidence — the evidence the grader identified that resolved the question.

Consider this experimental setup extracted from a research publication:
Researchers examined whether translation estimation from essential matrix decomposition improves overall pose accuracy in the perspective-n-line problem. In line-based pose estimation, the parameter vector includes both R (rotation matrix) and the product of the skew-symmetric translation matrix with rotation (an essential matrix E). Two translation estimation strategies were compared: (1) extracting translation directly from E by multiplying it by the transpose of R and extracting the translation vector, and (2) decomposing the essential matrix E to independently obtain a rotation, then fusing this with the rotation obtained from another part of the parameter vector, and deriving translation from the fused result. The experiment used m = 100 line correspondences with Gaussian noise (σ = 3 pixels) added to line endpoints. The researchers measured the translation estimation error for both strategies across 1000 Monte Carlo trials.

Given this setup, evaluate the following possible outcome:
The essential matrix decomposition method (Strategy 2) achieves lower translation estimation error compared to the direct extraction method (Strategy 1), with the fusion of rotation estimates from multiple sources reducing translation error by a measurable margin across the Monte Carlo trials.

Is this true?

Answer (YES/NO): NO